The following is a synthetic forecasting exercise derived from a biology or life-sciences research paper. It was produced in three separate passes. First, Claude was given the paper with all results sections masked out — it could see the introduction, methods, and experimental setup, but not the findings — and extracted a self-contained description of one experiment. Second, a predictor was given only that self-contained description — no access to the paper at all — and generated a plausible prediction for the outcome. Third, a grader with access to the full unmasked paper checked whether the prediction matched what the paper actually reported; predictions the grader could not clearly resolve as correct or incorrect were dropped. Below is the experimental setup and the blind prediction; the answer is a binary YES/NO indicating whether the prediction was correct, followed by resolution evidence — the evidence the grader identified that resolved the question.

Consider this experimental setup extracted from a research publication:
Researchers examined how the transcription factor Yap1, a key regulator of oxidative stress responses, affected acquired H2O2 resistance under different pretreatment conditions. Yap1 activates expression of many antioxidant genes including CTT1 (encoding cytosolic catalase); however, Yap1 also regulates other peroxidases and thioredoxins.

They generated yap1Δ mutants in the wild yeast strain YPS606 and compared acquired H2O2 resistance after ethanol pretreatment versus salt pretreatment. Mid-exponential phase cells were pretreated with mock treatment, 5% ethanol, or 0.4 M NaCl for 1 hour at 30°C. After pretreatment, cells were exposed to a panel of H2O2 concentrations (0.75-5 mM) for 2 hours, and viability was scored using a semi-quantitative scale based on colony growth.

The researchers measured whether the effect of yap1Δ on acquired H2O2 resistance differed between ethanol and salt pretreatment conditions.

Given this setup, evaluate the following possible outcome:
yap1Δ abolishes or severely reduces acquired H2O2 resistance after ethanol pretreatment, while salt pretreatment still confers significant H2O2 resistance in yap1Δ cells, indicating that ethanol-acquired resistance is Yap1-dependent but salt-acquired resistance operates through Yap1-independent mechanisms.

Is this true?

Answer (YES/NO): NO